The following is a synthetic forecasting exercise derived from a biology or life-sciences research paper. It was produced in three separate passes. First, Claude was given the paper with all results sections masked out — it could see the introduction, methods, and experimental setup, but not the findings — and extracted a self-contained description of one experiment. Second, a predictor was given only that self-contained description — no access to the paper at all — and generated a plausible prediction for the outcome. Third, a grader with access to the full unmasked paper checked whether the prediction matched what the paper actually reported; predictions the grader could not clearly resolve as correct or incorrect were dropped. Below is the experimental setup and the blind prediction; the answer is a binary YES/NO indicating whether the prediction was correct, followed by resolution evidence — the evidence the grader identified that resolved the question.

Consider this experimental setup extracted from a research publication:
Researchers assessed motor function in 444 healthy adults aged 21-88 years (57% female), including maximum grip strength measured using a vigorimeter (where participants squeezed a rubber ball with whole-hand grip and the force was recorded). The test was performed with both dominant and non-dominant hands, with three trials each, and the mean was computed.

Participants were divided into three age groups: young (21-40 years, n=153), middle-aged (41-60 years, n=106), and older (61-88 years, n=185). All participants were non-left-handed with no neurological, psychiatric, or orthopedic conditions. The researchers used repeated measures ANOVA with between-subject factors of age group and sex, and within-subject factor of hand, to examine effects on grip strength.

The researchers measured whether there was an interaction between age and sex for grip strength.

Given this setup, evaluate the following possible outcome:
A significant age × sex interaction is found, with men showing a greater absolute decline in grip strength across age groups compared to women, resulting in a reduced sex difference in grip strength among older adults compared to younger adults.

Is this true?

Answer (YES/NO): NO